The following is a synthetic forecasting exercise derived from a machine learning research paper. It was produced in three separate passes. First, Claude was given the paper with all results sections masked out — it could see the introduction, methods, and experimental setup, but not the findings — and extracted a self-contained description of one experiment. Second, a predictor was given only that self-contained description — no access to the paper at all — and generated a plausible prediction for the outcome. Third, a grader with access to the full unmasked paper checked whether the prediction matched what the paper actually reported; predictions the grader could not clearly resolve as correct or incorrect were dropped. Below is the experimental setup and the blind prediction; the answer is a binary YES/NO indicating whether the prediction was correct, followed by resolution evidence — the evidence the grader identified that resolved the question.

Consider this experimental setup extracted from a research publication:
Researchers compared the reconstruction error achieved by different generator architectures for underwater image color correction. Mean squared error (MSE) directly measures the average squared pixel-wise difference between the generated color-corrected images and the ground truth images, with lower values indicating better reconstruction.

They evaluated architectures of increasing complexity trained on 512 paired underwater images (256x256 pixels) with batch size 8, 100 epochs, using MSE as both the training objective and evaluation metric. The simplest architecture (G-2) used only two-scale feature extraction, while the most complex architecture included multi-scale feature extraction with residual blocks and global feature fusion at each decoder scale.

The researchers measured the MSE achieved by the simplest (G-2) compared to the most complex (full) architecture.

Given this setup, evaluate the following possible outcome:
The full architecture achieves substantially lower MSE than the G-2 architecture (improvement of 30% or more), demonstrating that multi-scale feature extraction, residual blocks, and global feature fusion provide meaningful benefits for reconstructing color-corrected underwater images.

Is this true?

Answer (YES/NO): YES